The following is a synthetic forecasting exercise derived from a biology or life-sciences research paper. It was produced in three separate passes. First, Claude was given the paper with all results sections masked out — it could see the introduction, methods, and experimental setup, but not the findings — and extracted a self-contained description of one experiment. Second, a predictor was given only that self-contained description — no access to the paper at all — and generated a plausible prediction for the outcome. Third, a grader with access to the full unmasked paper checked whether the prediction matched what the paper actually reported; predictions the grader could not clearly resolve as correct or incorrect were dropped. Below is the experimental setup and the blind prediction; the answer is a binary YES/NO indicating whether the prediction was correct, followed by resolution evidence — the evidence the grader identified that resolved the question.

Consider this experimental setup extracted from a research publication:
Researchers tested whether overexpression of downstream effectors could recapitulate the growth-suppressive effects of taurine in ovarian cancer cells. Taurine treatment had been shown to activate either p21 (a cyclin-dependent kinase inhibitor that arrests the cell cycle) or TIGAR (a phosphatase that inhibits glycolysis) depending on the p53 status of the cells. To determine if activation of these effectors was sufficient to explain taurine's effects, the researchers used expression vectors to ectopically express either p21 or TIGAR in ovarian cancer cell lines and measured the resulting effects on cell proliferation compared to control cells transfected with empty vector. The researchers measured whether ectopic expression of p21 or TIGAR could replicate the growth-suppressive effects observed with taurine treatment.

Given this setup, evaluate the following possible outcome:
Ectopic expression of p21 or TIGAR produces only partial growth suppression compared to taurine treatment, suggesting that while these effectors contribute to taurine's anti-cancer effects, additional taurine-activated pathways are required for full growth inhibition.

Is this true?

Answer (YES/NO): YES